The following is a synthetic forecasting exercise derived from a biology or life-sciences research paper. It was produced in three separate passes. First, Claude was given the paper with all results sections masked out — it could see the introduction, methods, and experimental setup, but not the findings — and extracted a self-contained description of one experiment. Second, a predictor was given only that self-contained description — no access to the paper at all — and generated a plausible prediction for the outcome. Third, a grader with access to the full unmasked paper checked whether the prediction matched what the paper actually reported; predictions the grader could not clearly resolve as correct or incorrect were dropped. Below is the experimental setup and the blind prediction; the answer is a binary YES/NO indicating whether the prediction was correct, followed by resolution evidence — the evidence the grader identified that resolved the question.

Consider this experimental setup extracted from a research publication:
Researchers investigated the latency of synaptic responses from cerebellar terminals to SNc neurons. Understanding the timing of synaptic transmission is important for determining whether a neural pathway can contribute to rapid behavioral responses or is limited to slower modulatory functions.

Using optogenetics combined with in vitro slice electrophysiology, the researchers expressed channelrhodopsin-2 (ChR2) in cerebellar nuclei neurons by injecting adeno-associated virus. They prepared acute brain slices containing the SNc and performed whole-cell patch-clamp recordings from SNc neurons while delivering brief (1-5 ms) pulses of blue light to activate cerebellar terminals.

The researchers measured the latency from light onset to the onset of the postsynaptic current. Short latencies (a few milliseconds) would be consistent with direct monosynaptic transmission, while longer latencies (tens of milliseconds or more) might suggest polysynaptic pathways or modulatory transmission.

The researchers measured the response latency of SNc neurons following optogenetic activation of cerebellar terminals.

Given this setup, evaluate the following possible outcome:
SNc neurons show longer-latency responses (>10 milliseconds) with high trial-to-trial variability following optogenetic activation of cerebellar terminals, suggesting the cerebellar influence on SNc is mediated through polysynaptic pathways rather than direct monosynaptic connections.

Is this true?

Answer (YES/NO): NO